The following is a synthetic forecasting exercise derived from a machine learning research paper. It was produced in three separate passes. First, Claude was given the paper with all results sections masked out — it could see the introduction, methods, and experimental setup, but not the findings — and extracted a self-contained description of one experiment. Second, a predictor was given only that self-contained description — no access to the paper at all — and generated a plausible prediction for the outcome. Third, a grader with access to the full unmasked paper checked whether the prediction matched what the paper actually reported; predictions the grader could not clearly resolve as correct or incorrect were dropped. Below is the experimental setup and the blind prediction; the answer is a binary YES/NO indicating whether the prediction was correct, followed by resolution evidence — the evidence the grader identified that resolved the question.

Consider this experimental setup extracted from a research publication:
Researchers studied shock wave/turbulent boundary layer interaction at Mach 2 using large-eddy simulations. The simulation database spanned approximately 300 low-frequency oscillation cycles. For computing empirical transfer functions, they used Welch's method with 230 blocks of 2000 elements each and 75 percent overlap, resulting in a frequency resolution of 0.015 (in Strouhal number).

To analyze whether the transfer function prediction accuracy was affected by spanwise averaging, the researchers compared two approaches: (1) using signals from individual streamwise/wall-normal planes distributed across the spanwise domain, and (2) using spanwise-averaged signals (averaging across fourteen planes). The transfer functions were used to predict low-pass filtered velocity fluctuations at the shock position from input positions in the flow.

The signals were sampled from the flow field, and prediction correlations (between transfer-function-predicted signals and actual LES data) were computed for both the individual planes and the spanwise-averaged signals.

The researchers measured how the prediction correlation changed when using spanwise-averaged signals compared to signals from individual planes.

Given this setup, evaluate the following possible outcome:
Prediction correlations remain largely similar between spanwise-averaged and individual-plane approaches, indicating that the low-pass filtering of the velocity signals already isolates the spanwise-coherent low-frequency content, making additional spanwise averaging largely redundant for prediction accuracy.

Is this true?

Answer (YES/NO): NO